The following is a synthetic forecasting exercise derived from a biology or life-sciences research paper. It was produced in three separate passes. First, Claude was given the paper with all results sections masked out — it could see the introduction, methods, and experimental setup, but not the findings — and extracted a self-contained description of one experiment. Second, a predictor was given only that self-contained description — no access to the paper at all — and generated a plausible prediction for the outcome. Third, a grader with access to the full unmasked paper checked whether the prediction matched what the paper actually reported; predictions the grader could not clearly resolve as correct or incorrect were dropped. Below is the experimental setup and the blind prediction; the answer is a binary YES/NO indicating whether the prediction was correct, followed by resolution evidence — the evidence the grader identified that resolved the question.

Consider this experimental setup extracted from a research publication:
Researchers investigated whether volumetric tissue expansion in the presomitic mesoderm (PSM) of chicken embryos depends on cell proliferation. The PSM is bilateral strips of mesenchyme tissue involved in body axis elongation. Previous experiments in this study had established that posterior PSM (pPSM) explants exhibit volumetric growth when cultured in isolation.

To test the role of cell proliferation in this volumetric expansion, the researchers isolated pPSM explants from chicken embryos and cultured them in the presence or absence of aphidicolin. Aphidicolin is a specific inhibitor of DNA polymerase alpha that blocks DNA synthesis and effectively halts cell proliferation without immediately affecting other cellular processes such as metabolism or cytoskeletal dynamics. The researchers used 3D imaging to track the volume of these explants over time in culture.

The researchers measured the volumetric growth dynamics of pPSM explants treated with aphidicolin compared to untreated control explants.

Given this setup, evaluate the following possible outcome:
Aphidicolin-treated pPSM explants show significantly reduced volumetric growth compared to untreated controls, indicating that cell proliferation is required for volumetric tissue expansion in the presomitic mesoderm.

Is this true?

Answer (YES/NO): NO